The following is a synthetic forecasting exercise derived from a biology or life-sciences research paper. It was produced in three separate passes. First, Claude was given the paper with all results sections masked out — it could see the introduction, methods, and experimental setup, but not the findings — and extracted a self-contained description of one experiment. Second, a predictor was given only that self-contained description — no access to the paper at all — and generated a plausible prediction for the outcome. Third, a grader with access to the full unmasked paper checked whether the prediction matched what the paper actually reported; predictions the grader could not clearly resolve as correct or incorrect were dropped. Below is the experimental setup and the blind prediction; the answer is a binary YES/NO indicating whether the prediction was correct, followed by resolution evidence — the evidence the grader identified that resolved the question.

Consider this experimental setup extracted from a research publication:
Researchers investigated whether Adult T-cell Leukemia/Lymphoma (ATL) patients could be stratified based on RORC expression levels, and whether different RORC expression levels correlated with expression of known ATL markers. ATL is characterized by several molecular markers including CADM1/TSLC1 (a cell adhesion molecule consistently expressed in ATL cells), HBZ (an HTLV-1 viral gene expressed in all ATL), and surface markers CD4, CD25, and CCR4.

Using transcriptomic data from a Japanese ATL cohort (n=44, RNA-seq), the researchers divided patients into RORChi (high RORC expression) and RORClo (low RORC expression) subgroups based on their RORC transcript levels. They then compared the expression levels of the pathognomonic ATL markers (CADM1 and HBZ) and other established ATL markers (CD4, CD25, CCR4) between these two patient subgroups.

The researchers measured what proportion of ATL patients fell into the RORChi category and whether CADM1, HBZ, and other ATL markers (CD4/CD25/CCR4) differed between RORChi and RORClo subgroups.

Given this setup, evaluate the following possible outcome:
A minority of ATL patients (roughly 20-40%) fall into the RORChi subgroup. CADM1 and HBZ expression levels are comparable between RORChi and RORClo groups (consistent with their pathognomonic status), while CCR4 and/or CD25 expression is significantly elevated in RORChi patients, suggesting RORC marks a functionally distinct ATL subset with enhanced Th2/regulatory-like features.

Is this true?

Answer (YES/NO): NO